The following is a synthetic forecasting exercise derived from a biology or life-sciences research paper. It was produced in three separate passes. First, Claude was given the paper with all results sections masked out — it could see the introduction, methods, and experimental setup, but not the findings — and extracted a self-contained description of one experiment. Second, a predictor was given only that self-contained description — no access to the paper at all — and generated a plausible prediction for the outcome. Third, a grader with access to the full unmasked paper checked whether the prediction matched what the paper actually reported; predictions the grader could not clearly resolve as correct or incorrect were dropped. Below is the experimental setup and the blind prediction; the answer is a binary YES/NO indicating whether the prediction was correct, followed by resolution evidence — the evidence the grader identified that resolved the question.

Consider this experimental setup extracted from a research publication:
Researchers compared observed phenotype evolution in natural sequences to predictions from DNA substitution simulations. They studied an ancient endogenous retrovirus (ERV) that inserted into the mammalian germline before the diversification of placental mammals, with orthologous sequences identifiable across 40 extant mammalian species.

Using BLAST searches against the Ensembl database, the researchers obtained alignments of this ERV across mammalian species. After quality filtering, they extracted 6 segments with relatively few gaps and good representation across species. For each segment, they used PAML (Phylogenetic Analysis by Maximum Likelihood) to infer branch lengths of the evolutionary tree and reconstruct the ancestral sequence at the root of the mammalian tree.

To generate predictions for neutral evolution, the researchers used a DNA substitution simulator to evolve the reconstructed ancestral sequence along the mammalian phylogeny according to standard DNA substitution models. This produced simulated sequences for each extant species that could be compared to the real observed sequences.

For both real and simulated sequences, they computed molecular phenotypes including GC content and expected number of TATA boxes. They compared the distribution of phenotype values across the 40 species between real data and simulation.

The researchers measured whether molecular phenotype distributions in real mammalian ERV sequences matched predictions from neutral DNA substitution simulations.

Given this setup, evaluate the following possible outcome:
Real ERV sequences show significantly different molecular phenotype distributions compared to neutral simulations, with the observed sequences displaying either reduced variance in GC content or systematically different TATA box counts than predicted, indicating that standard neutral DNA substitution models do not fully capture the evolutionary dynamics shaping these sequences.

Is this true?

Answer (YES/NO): YES